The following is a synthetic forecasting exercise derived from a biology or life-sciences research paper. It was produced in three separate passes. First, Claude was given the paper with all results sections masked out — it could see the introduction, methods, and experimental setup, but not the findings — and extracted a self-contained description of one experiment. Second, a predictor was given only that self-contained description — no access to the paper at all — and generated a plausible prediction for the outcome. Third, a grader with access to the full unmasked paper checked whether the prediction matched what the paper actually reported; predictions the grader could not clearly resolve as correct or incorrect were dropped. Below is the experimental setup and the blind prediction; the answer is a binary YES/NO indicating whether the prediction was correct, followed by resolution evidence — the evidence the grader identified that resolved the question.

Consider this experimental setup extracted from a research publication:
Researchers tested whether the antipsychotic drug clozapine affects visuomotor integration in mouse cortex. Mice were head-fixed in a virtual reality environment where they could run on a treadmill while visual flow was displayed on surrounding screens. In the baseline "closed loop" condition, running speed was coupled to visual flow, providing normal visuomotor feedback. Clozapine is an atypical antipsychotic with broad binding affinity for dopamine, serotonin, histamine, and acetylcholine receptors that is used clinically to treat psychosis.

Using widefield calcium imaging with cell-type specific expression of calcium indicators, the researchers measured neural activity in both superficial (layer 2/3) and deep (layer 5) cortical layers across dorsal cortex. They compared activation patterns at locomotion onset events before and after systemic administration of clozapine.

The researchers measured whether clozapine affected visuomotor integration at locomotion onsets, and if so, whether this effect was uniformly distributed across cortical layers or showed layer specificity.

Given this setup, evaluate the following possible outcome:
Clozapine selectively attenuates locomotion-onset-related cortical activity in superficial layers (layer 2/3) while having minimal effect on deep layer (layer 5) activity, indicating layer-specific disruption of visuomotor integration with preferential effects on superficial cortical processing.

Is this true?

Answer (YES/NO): NO